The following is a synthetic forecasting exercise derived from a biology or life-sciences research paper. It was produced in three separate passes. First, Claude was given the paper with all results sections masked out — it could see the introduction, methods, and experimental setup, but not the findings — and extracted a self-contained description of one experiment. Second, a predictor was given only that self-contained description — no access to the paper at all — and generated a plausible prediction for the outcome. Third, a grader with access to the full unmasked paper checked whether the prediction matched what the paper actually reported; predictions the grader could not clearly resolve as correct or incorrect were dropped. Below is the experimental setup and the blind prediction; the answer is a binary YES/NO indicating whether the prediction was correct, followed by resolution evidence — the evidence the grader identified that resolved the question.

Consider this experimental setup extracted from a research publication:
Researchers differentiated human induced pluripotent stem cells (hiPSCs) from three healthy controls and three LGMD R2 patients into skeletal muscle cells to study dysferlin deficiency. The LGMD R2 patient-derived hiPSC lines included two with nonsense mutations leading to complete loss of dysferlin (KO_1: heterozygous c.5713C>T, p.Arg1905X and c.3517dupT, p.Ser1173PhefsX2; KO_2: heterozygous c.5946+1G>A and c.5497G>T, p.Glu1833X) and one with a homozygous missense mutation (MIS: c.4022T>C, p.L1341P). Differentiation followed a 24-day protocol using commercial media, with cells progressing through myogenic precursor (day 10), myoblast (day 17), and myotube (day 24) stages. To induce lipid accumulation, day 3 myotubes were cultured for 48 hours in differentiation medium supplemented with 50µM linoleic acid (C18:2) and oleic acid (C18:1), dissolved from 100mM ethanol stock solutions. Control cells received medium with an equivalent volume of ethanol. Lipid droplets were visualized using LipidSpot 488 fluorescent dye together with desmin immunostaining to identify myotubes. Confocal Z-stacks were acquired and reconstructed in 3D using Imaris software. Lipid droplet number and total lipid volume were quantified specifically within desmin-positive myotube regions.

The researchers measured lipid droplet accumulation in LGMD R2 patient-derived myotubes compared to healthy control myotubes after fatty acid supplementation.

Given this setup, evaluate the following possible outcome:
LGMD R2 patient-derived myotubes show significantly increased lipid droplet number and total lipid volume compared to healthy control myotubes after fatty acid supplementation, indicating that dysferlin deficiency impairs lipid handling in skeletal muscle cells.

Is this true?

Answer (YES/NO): YES